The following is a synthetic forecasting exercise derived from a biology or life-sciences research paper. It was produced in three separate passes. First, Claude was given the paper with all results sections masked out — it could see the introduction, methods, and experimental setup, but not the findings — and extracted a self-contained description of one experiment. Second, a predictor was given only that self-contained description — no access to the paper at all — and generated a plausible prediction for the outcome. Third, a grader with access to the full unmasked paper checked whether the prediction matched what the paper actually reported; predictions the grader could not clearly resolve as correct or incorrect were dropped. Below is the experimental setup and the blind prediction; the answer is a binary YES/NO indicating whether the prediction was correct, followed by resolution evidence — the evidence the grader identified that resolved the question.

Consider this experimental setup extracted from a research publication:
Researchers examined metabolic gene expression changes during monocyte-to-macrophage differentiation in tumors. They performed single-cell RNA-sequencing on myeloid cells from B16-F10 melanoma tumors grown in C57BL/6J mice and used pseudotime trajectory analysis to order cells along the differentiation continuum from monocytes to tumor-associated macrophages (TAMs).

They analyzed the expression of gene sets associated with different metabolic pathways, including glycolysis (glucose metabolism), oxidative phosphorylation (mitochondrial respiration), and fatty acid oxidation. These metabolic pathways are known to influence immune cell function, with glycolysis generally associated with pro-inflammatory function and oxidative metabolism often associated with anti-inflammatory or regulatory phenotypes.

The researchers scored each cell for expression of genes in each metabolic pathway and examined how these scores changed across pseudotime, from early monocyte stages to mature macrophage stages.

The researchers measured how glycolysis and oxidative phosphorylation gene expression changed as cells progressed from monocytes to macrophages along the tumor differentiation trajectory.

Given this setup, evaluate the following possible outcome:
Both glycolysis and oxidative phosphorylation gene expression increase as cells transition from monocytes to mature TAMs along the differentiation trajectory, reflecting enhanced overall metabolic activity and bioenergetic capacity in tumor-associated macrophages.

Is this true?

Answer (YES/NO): NO